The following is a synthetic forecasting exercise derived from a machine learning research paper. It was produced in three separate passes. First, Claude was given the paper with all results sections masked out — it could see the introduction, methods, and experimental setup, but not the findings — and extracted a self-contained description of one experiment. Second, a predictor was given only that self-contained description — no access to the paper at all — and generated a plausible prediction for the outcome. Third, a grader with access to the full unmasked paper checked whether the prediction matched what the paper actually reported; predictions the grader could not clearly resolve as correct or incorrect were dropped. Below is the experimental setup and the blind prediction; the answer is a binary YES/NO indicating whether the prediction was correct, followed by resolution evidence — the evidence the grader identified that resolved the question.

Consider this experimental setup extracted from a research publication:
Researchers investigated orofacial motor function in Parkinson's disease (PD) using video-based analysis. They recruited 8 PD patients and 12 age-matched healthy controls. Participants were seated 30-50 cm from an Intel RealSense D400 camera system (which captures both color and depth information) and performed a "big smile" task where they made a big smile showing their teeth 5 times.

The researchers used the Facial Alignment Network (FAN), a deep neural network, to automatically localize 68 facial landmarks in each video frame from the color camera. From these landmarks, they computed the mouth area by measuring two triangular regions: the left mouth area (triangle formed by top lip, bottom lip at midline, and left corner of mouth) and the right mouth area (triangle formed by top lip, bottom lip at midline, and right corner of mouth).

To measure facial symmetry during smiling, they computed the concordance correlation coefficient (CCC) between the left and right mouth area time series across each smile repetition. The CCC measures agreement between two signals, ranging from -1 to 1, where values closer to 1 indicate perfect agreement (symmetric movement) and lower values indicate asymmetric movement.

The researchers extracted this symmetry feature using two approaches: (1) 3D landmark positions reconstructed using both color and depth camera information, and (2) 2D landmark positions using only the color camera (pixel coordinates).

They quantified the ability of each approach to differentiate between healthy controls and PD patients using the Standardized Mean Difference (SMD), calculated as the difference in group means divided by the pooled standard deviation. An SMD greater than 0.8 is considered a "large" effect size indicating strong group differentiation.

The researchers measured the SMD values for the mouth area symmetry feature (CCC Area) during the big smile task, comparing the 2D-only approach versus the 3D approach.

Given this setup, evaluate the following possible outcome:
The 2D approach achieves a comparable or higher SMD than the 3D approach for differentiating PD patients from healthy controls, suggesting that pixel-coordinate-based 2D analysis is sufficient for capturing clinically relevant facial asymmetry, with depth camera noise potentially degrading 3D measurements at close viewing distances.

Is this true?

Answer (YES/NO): YES